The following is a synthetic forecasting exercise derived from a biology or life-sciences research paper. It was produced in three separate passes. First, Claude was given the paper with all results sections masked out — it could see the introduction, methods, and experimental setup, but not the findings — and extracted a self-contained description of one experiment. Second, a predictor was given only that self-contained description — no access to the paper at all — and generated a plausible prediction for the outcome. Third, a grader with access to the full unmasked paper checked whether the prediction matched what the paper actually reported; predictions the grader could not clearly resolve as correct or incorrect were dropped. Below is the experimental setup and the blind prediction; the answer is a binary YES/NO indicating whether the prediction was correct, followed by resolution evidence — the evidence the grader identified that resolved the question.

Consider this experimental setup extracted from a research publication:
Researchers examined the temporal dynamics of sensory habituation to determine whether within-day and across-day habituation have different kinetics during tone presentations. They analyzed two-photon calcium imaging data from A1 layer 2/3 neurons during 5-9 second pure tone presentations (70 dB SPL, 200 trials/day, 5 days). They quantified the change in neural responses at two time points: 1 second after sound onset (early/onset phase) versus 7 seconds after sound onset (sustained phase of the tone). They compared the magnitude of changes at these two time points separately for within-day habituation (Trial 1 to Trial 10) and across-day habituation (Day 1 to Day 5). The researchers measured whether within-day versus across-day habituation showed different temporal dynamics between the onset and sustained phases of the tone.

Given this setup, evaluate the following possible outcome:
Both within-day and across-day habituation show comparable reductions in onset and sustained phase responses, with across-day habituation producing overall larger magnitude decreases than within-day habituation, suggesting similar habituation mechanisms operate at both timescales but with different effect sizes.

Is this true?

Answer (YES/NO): NO